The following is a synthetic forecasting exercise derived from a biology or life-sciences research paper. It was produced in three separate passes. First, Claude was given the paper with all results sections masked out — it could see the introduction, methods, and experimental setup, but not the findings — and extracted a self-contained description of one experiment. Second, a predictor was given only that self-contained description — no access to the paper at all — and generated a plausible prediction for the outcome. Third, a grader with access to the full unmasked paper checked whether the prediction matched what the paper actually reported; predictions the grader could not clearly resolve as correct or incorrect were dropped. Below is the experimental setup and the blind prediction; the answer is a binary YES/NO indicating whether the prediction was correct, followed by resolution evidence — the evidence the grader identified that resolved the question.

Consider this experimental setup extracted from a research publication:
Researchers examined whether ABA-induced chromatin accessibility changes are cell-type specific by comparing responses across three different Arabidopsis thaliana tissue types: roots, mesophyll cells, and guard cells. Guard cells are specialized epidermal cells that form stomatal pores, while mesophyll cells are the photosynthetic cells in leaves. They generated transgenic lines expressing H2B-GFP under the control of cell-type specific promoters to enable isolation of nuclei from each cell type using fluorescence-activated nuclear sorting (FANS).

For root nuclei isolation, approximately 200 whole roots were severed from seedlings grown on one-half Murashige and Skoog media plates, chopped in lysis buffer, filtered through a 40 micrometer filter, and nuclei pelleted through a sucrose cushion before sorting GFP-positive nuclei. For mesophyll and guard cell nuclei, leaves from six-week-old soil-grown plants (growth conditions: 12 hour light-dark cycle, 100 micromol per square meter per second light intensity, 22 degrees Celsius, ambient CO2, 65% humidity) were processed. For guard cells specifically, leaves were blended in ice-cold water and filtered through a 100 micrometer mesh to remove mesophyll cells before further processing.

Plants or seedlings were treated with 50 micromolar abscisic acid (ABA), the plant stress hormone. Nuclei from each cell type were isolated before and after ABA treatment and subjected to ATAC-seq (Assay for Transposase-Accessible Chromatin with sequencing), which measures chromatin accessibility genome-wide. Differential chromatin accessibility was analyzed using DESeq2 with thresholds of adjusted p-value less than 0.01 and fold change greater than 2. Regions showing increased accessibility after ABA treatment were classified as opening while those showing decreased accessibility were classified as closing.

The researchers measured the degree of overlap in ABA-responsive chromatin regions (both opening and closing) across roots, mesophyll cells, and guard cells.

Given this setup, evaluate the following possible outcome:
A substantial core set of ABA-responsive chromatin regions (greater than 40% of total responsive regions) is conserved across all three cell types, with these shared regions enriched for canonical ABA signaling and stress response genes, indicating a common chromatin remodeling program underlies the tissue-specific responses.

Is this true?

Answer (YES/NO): NO